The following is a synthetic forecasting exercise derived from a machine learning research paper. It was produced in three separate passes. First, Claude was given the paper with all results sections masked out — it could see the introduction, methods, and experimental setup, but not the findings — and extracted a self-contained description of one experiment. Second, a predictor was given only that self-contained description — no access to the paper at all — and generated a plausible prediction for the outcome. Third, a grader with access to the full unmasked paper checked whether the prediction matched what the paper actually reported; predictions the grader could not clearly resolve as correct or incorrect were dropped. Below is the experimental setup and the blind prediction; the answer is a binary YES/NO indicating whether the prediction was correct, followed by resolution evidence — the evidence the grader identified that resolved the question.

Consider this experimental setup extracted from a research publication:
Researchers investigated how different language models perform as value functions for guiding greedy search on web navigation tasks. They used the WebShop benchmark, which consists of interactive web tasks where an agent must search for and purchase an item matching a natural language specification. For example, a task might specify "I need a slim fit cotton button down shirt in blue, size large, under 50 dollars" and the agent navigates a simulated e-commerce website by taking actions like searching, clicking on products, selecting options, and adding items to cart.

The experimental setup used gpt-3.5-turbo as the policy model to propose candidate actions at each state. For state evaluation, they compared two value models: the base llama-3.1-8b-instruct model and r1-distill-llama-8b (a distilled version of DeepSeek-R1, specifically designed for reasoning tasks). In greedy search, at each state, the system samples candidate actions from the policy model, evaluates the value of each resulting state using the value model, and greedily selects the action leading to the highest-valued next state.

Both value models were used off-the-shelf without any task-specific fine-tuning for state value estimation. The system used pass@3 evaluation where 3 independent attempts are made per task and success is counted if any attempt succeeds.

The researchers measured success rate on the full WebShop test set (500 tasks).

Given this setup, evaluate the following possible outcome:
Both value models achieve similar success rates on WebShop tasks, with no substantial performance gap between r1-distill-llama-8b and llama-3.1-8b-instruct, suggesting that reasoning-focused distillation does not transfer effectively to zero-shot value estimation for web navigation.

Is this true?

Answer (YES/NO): YES